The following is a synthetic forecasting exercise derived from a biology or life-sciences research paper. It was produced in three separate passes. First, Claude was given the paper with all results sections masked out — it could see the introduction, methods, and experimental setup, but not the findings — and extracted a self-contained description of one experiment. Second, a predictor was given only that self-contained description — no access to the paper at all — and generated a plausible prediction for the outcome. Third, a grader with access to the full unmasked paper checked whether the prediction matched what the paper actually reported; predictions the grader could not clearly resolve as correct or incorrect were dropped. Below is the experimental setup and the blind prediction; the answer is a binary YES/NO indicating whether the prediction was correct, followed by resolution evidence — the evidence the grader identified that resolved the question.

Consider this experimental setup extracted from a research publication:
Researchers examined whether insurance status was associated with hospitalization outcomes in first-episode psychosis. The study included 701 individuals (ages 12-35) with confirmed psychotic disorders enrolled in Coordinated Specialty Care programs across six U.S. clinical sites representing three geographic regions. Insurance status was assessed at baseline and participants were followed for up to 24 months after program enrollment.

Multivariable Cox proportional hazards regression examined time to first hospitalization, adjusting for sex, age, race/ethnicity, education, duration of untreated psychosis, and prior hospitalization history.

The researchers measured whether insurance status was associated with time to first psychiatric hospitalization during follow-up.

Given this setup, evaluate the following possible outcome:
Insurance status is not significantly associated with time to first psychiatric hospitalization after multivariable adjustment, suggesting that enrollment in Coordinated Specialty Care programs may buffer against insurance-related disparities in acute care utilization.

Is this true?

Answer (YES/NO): YES